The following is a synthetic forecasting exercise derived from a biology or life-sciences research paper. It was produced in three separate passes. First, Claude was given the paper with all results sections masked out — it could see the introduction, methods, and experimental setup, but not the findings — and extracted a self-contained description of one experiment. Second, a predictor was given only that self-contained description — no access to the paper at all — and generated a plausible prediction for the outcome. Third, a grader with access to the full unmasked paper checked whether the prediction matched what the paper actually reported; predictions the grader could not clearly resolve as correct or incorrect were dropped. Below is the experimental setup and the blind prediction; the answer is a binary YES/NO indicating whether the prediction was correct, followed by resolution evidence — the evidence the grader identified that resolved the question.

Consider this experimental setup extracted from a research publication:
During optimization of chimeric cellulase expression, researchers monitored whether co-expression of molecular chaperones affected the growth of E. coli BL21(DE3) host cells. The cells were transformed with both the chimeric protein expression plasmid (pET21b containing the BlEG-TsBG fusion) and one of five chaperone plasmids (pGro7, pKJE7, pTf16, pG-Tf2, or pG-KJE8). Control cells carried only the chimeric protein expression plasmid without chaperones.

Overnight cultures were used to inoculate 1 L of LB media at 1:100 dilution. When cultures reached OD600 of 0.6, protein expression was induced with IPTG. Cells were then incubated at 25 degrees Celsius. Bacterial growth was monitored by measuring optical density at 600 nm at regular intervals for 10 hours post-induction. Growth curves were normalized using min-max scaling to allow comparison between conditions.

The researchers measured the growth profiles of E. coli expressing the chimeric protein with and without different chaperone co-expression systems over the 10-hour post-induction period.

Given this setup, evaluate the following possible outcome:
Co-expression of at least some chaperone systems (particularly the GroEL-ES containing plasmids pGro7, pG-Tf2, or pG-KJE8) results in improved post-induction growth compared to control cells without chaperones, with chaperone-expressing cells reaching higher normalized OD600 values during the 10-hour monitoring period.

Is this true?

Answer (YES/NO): NO